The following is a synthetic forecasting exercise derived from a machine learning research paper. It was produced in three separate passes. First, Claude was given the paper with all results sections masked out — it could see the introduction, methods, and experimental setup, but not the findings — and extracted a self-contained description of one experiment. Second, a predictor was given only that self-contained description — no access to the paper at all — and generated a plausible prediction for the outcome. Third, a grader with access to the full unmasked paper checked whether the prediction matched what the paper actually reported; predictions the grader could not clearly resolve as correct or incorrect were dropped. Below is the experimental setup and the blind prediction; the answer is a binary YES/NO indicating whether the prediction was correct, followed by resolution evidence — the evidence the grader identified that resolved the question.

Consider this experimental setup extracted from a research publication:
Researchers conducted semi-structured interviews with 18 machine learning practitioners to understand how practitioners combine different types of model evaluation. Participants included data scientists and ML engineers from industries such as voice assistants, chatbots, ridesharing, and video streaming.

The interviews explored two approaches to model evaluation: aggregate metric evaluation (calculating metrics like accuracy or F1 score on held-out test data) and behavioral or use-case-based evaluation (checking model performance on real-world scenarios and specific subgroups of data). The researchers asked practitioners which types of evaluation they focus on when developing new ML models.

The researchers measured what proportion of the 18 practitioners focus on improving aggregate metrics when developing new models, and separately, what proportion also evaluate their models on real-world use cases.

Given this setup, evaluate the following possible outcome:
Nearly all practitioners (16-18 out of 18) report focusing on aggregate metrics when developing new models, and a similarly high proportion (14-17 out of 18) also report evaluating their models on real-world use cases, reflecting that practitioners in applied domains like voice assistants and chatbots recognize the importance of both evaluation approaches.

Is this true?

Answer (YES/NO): NO